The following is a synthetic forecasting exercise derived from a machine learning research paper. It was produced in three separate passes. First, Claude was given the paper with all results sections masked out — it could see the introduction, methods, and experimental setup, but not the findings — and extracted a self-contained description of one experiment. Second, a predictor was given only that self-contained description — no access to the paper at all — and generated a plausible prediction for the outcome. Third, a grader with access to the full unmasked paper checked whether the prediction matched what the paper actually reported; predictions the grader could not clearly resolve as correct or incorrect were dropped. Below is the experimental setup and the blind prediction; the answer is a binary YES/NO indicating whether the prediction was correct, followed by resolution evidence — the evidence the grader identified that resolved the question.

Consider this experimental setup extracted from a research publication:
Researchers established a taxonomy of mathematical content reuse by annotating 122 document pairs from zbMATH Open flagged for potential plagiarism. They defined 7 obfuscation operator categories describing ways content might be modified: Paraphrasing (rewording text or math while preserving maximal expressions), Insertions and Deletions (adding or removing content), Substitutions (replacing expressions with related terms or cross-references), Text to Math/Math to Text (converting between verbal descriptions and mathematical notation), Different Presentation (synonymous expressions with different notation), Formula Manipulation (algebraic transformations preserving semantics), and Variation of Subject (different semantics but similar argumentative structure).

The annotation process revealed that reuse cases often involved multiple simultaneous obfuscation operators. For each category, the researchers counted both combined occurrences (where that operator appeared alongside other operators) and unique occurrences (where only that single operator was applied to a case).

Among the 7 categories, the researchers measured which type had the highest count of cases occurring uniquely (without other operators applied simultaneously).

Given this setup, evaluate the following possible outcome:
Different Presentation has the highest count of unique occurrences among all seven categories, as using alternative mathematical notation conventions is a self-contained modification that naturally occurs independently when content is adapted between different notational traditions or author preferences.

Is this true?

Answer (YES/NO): NO